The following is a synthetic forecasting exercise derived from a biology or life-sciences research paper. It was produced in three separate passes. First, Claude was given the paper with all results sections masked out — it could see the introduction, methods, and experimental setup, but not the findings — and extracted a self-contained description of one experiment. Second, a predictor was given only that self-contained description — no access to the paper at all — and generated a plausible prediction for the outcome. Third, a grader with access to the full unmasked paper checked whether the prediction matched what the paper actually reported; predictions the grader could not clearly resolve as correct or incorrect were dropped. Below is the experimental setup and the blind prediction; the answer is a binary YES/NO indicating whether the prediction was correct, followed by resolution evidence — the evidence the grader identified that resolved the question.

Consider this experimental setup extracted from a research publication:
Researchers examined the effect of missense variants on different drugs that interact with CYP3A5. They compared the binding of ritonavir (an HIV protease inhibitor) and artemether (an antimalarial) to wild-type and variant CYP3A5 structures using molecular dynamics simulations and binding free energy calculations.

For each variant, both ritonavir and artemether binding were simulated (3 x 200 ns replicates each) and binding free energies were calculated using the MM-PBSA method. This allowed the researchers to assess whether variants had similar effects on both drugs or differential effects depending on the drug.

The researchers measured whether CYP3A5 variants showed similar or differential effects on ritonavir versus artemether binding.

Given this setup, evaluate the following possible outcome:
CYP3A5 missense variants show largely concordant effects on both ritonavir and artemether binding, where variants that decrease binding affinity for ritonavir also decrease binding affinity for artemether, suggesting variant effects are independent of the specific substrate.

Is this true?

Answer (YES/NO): NO